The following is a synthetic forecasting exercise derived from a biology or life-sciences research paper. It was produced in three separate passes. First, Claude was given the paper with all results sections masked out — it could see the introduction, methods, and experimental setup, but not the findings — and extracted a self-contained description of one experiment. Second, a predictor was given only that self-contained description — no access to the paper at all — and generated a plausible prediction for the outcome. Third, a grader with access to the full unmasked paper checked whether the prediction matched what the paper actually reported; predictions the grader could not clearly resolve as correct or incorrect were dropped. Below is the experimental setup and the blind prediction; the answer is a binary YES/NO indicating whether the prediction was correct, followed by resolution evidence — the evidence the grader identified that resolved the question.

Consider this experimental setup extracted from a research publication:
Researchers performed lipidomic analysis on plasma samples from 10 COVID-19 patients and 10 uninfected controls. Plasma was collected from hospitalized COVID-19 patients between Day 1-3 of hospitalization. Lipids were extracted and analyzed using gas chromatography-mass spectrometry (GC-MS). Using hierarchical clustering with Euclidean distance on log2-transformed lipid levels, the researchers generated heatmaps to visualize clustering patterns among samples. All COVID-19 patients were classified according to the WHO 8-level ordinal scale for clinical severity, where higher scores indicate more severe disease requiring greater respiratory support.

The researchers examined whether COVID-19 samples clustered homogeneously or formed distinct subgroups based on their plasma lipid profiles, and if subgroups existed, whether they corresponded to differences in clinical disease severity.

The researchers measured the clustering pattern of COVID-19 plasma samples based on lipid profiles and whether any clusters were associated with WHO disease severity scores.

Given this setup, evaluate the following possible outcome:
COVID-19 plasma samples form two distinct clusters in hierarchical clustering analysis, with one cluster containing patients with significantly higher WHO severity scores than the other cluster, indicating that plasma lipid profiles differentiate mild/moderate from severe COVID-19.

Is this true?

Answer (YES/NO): YES